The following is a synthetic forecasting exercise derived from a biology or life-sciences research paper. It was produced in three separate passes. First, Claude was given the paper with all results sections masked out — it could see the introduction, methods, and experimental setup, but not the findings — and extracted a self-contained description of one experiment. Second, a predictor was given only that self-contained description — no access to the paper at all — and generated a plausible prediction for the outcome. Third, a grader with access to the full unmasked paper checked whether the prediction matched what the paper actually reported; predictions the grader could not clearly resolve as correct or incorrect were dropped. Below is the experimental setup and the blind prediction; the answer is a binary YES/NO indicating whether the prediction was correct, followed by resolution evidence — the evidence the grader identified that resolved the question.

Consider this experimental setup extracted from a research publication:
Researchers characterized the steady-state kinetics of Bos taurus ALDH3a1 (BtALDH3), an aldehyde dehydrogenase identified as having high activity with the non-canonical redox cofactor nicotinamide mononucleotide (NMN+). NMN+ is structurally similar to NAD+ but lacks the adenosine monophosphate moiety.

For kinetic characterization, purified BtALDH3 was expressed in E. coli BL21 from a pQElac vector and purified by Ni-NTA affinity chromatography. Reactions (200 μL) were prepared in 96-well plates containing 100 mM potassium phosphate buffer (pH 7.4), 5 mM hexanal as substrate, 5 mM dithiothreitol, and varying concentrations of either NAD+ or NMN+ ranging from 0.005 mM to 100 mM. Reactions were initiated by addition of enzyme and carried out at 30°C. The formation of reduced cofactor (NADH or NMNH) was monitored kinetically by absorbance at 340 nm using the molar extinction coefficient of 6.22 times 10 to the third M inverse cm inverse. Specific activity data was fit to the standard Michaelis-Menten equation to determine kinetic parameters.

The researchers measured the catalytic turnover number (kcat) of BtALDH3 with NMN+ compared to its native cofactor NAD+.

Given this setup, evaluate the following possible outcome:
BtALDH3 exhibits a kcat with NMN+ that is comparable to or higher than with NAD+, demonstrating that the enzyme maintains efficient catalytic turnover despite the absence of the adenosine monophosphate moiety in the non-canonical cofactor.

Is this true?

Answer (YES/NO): YES